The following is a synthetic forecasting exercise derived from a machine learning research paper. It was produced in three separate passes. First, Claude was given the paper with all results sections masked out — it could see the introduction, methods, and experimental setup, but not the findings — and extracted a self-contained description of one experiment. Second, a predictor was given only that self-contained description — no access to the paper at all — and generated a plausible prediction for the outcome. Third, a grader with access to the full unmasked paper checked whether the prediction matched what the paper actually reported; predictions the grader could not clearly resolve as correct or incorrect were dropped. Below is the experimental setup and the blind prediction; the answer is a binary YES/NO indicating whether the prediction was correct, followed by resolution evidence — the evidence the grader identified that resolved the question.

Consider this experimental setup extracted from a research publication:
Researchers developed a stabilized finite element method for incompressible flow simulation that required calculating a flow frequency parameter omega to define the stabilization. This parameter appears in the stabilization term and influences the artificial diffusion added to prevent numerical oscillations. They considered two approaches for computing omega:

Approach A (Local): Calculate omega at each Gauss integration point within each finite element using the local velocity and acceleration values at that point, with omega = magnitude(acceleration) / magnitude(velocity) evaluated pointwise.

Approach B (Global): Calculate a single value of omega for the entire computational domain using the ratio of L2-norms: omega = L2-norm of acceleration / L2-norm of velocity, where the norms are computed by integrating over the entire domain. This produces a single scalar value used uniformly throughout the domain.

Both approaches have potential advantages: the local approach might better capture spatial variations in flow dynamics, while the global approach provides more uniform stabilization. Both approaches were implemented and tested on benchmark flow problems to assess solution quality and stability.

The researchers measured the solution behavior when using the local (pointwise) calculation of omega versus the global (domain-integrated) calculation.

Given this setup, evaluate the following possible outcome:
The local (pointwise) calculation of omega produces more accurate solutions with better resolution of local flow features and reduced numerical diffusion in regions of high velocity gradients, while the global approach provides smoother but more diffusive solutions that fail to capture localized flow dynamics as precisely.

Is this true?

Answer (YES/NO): NO